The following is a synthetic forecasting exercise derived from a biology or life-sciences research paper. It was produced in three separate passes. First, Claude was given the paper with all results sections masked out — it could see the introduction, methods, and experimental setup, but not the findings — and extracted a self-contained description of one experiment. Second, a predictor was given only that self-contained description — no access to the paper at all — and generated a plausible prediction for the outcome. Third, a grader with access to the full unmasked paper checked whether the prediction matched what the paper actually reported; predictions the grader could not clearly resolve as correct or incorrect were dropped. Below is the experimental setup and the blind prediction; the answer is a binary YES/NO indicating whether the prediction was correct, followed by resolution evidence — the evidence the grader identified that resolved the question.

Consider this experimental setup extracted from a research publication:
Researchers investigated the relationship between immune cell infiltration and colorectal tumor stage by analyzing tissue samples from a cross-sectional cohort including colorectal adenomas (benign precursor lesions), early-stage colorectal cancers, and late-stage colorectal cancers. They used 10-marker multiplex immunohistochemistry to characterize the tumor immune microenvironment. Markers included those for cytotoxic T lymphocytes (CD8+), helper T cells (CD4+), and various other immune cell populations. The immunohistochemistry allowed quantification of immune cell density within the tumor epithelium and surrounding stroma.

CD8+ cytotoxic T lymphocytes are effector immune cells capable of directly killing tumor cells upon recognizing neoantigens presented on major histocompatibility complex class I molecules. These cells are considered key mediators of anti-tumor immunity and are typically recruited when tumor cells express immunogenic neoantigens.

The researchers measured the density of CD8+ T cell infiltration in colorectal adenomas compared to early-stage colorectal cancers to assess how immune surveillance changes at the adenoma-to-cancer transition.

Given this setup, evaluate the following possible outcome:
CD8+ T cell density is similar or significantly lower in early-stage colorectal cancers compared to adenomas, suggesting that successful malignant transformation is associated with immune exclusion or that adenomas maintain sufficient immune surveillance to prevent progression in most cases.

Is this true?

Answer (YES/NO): YES